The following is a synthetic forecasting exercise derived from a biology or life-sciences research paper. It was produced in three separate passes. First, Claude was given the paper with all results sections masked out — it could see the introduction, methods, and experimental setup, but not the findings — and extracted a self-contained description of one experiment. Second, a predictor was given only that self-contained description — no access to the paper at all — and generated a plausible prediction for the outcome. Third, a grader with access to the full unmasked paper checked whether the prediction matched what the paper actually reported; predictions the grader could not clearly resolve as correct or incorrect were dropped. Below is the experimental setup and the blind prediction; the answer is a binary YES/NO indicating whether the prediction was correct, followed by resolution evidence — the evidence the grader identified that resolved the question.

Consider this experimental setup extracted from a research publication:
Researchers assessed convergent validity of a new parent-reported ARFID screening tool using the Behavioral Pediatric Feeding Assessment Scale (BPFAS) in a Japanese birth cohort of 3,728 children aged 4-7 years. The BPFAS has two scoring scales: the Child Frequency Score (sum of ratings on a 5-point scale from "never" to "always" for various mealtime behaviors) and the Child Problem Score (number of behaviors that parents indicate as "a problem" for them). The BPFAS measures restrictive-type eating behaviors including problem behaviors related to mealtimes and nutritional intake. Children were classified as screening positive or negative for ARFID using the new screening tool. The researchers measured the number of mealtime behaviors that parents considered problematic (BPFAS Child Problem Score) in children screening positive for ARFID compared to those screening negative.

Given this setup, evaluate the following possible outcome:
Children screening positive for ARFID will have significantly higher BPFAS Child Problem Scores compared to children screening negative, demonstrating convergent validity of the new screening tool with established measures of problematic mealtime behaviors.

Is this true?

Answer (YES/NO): YES